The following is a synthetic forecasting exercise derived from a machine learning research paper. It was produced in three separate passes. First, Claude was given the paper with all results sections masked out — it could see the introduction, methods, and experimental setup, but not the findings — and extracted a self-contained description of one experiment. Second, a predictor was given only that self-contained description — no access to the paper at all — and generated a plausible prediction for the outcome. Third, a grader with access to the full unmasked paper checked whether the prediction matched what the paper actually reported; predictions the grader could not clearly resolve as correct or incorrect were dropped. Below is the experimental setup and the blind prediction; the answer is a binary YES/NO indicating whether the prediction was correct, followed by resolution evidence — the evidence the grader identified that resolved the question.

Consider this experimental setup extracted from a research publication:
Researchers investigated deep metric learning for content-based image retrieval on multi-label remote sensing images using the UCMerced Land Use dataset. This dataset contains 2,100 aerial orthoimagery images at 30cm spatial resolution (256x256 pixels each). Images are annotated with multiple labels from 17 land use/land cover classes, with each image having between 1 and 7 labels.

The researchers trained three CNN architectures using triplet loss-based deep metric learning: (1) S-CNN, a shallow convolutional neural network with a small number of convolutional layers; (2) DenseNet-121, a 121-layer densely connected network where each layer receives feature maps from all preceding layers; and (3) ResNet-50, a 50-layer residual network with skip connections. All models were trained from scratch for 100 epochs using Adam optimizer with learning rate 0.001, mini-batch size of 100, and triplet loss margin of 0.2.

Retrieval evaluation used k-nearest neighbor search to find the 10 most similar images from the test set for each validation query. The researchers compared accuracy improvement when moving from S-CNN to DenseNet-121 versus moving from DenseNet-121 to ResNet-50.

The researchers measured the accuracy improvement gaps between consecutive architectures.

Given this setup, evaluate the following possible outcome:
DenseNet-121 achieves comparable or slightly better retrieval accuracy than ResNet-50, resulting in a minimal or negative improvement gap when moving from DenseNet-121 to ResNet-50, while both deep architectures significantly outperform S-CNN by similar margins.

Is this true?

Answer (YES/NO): NO